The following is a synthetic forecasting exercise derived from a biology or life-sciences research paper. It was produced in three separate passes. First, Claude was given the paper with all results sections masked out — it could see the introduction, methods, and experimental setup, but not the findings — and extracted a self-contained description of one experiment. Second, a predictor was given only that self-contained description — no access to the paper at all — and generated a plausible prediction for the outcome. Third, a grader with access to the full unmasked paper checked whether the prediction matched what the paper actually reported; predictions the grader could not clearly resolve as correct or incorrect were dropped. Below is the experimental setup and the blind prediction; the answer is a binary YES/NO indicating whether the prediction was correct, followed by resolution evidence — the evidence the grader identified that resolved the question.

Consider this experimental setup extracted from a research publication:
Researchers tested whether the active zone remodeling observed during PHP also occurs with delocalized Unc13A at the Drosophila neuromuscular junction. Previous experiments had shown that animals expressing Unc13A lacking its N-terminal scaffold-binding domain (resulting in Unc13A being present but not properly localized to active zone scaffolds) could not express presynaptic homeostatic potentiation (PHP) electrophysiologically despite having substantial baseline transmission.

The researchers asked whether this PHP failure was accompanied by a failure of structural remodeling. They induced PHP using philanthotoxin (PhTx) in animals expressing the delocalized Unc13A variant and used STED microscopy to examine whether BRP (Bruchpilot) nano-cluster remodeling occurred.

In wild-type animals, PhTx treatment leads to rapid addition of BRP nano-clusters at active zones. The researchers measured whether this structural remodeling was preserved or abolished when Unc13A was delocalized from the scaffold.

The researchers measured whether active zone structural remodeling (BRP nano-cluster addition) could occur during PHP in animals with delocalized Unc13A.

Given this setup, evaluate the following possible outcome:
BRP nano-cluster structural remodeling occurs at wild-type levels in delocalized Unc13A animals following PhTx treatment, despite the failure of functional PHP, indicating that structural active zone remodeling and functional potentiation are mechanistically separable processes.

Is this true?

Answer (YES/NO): NO